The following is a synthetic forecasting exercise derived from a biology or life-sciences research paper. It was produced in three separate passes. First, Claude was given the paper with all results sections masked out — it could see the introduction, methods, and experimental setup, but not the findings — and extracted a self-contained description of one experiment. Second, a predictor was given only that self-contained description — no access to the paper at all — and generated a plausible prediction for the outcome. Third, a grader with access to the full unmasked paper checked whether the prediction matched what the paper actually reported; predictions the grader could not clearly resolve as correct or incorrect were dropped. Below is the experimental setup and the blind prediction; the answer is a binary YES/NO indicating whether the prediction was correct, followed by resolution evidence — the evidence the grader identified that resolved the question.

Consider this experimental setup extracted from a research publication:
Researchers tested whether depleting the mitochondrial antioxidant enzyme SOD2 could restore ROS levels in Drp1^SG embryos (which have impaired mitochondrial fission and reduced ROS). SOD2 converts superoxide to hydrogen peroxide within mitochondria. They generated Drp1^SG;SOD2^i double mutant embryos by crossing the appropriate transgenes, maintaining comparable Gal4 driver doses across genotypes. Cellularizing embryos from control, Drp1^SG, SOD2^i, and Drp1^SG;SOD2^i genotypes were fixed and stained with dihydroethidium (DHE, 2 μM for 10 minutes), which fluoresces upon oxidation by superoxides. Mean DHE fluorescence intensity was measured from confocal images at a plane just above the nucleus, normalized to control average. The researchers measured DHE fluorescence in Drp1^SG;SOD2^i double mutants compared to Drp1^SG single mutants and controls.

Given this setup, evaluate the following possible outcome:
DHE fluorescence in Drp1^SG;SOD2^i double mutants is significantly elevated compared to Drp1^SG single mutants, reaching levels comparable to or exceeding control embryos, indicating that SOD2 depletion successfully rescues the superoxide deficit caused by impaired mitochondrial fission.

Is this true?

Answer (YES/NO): YES